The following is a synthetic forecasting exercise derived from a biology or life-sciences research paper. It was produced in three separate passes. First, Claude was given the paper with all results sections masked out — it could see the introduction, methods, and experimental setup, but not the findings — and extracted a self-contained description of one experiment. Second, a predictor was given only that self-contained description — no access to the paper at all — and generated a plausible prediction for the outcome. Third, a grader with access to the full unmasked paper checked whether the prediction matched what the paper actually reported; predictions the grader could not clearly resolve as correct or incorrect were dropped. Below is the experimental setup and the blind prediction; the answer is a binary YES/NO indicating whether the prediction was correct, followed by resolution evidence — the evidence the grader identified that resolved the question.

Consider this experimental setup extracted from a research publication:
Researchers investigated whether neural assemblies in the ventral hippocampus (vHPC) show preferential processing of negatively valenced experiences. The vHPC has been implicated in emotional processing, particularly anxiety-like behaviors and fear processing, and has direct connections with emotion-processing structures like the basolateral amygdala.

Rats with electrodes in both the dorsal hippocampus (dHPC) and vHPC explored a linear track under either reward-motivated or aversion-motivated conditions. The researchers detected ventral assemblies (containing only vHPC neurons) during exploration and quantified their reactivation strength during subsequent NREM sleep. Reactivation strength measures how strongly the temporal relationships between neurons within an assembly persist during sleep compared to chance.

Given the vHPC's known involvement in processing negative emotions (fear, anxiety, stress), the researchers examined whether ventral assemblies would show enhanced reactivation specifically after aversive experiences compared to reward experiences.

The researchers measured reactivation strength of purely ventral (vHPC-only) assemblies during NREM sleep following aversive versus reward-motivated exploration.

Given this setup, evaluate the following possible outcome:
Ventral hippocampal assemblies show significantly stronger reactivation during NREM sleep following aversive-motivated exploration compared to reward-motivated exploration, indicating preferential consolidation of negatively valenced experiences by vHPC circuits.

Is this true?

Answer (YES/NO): NO